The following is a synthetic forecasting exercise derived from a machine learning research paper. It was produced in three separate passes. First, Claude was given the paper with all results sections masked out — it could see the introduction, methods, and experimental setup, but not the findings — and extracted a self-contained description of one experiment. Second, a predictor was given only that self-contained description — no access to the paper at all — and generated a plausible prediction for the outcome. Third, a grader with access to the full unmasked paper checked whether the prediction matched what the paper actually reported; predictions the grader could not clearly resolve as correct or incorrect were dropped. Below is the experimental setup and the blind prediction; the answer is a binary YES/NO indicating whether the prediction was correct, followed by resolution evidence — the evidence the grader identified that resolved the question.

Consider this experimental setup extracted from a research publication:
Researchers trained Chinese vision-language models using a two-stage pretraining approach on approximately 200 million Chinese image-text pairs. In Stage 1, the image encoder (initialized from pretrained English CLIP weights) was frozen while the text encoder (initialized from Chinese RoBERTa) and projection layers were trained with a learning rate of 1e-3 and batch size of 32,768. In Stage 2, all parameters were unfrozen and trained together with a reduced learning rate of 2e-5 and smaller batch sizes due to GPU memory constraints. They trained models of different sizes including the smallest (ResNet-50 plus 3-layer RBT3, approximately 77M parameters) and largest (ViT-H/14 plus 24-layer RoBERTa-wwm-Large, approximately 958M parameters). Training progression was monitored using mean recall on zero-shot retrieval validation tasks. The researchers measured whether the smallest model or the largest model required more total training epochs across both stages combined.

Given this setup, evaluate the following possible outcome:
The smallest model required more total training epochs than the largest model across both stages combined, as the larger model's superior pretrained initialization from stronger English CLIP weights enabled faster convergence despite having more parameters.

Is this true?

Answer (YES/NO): YES